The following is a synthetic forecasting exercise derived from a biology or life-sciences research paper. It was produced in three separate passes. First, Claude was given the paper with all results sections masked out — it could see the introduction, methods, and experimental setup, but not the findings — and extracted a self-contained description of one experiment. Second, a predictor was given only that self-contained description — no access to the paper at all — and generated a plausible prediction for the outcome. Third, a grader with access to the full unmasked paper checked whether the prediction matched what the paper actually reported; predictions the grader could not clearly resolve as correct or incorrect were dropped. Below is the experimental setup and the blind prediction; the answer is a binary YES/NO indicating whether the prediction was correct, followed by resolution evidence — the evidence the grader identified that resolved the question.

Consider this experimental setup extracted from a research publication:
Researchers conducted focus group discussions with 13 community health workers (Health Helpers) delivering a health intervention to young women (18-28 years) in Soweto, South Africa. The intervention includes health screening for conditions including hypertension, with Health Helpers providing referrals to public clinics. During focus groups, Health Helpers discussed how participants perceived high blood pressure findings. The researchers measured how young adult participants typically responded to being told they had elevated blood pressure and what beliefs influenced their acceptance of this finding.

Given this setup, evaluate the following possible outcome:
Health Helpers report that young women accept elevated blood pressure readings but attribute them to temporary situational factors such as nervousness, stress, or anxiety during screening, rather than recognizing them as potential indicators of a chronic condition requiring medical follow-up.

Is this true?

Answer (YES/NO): NO